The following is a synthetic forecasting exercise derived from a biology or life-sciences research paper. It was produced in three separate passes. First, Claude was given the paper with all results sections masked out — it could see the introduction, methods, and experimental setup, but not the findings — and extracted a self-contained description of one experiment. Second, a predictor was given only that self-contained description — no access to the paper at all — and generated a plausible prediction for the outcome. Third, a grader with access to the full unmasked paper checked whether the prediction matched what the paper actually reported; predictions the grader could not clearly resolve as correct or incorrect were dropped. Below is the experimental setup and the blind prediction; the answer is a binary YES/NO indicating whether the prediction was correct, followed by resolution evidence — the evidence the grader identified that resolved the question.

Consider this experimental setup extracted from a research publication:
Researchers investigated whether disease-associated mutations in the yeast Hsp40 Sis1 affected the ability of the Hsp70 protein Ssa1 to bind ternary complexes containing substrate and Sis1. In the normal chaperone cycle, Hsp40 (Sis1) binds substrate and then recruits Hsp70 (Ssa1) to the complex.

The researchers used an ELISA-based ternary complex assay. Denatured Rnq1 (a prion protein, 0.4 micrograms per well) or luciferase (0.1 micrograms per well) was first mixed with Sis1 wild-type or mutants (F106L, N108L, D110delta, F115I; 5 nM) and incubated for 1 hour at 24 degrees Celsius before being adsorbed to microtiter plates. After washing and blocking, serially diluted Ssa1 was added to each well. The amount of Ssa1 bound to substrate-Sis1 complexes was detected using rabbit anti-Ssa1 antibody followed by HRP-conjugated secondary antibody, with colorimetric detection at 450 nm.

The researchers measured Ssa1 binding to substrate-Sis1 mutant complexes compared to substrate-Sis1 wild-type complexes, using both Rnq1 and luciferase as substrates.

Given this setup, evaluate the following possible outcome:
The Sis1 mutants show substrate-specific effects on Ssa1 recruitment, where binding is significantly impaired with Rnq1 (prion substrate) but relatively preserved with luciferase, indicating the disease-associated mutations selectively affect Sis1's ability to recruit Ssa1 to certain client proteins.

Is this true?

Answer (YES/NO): NO